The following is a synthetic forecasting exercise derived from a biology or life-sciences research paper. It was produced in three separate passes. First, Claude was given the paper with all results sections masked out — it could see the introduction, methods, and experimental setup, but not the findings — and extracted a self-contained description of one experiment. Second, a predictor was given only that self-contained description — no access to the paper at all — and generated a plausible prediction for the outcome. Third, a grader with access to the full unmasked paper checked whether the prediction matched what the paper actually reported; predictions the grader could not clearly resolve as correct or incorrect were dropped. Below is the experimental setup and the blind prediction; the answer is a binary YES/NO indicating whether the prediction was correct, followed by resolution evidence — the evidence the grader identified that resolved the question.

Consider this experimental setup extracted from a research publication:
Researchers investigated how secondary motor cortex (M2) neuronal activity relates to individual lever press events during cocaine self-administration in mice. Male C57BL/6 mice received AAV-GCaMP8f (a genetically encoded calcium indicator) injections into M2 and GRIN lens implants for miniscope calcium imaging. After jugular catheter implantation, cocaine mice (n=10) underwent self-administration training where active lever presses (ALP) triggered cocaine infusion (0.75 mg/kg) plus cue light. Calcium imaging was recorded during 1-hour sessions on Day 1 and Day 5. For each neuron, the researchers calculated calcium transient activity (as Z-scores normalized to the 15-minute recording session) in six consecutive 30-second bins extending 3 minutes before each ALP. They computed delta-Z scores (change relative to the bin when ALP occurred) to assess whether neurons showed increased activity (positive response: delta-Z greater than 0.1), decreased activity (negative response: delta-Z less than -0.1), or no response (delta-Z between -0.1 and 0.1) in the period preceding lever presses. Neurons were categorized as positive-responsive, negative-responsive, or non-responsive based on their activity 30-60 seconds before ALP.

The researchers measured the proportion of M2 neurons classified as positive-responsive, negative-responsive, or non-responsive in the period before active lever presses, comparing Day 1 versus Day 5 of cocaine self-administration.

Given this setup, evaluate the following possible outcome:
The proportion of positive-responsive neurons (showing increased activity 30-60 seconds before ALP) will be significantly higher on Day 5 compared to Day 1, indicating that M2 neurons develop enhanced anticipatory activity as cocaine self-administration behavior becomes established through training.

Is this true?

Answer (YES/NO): NO